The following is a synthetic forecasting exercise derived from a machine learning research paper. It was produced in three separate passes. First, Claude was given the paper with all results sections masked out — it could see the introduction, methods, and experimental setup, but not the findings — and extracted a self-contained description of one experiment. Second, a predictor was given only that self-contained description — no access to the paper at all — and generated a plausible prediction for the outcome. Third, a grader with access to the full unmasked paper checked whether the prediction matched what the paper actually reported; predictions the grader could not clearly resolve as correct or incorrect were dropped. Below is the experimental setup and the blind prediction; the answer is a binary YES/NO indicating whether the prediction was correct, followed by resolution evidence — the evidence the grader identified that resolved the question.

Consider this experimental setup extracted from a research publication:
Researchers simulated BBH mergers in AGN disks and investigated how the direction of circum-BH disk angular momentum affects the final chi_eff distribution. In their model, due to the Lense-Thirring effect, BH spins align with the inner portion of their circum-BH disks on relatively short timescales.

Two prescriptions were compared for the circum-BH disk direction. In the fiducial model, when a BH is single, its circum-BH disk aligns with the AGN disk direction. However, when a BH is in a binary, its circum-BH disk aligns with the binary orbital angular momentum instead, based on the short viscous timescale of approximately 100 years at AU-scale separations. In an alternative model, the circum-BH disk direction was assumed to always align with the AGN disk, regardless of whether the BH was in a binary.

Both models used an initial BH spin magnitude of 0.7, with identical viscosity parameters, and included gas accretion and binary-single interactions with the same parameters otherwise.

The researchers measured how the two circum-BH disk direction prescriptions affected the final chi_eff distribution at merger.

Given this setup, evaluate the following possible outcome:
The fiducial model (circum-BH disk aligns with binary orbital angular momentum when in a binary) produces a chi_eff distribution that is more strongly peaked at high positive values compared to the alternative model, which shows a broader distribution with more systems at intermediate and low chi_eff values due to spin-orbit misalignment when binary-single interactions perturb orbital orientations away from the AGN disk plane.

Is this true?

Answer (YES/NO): NO